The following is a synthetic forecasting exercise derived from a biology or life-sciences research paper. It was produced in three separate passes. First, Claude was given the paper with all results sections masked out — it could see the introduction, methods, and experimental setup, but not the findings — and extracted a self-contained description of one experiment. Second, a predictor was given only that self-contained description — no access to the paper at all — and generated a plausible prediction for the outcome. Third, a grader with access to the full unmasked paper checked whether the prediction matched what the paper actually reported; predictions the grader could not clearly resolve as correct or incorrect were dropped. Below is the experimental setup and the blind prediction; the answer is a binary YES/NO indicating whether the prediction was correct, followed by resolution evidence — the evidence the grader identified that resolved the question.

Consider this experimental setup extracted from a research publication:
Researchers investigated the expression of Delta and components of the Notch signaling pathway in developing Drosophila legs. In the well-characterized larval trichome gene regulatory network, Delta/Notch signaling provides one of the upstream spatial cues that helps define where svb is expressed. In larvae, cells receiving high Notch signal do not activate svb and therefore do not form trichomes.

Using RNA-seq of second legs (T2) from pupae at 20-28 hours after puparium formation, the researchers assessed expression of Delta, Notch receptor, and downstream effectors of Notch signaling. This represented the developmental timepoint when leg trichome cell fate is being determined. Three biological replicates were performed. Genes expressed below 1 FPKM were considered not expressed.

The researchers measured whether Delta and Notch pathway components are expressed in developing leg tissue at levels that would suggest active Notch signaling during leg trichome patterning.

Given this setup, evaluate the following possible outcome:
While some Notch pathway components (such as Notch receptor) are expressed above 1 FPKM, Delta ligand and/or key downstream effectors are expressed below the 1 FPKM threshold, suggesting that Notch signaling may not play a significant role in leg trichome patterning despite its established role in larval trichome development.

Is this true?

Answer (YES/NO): NO